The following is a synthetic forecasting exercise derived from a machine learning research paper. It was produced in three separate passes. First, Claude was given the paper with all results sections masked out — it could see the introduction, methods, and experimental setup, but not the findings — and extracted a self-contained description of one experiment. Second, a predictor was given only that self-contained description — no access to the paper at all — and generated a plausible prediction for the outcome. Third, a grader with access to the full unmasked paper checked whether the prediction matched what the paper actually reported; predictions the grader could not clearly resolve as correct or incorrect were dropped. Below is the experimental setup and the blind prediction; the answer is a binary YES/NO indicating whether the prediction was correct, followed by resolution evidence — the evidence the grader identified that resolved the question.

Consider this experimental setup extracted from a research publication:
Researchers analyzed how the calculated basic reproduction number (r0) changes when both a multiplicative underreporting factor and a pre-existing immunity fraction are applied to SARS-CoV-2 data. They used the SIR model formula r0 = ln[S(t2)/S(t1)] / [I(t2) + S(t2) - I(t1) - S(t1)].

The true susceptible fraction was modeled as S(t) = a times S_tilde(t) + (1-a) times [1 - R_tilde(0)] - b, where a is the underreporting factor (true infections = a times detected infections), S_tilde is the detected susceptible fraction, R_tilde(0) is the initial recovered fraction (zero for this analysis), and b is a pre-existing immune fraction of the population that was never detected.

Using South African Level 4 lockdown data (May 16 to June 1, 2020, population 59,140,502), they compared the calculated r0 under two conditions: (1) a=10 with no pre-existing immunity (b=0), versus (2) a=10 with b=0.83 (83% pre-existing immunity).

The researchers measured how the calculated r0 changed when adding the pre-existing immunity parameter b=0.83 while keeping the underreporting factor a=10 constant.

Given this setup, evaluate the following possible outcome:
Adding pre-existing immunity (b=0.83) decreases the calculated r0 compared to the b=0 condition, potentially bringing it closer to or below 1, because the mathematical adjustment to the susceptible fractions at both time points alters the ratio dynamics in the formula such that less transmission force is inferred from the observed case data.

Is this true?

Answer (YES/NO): NO